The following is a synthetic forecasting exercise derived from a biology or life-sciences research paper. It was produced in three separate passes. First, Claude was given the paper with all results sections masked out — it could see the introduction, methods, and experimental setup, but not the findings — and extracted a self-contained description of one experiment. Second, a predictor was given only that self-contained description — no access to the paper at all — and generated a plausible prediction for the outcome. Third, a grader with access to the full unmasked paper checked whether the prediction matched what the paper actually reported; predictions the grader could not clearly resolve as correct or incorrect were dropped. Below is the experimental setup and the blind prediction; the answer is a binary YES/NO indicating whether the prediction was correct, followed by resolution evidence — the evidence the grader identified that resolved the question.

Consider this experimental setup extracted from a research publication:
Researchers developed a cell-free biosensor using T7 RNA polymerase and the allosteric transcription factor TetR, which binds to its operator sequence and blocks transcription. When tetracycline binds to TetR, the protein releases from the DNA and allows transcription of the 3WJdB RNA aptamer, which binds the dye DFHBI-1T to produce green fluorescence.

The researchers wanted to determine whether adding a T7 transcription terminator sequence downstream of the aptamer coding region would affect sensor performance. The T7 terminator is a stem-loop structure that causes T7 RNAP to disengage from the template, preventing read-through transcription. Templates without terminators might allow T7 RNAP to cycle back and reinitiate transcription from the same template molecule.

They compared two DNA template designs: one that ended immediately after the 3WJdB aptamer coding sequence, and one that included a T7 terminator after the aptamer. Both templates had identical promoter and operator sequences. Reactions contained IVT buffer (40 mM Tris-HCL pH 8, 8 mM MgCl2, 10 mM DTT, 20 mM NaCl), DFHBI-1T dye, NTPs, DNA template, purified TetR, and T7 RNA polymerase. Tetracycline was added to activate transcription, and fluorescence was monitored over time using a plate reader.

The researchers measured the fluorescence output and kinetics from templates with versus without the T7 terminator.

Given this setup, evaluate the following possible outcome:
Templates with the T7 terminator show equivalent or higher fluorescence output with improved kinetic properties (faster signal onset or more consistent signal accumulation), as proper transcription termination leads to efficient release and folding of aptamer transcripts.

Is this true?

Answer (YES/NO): YES